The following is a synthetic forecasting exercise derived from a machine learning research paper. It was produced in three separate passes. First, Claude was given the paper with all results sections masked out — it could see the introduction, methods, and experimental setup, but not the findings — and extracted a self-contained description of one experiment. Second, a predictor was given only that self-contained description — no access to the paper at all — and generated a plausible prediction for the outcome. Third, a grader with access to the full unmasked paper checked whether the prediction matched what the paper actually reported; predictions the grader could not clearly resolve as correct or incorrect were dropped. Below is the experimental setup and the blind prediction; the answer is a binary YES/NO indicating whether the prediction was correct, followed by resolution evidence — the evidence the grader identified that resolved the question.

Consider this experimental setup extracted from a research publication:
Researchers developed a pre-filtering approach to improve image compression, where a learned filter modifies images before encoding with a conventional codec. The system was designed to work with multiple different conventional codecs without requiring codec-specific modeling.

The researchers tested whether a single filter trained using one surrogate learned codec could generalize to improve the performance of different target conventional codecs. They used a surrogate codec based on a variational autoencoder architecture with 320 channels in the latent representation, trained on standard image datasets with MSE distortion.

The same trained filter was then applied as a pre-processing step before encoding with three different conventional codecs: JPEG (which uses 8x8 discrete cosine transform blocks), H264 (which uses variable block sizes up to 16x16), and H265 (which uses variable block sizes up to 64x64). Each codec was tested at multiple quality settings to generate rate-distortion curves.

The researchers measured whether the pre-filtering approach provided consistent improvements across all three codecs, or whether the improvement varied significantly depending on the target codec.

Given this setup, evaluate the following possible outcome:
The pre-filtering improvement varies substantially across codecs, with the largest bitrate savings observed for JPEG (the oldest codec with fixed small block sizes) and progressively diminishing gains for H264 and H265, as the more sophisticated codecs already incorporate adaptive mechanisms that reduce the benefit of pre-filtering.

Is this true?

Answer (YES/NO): NO